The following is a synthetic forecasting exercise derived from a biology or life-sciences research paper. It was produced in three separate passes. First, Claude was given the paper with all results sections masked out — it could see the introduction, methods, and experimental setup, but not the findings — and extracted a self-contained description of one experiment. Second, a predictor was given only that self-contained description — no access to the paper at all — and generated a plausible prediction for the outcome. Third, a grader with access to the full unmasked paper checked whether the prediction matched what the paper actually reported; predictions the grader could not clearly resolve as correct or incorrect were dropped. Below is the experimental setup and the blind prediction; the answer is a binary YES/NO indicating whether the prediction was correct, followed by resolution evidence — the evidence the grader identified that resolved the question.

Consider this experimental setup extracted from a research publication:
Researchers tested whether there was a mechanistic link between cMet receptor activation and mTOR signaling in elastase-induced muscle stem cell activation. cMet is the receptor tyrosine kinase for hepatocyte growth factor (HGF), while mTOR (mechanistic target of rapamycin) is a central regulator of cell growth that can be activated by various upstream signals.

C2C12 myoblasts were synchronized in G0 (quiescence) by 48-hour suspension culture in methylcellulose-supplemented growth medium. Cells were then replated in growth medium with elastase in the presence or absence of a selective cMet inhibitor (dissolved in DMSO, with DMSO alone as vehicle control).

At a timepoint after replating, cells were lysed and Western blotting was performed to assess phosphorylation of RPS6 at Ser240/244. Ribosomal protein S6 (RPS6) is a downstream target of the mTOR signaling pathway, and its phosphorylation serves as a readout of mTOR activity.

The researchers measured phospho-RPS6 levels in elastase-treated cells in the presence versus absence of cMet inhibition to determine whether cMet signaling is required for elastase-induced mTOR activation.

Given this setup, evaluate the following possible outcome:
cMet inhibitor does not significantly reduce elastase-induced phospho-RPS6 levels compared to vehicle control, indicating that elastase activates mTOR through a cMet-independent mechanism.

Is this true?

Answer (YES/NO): NO